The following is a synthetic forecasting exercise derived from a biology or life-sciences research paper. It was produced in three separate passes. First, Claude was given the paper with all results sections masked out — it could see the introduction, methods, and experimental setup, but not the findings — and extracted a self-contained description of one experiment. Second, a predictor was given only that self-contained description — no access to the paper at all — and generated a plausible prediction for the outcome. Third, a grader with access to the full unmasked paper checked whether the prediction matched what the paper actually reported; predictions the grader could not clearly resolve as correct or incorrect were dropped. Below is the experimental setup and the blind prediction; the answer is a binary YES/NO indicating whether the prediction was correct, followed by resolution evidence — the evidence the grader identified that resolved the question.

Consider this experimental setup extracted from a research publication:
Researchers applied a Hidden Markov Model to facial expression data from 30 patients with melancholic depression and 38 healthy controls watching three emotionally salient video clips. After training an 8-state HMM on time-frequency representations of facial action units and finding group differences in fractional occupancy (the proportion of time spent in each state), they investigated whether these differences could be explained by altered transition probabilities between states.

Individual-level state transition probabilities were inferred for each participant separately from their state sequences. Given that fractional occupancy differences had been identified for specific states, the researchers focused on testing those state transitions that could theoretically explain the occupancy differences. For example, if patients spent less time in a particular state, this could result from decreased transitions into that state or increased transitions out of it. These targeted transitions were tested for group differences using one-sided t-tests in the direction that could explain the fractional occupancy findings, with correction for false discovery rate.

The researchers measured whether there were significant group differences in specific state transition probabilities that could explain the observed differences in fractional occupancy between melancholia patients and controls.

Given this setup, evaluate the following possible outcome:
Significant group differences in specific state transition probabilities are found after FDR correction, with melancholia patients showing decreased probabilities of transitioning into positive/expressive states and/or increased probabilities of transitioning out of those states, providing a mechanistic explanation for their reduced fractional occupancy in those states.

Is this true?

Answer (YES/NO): YES